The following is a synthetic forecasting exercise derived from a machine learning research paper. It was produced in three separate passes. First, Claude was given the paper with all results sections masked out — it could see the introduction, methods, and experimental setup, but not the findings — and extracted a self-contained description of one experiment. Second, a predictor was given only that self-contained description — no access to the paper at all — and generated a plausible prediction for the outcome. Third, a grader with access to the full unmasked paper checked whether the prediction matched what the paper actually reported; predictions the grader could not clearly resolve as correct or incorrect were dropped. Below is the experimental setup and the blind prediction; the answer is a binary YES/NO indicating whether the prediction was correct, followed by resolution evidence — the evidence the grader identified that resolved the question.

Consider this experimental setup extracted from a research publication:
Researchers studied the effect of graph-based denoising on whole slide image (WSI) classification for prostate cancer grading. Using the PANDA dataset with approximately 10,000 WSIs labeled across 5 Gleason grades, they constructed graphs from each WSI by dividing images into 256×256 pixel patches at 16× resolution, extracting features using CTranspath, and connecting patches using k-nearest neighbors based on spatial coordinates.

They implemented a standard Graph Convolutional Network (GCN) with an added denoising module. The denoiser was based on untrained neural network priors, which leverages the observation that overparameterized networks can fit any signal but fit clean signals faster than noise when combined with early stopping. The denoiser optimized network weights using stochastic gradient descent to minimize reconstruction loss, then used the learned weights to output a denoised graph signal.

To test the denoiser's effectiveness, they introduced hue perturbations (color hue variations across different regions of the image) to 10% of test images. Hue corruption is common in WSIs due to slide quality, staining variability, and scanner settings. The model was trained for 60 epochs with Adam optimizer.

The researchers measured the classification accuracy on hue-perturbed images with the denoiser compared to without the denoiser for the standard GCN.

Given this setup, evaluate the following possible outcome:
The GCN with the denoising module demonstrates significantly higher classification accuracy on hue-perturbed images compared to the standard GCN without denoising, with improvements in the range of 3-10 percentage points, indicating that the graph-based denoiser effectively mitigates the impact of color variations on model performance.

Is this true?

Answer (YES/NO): NO